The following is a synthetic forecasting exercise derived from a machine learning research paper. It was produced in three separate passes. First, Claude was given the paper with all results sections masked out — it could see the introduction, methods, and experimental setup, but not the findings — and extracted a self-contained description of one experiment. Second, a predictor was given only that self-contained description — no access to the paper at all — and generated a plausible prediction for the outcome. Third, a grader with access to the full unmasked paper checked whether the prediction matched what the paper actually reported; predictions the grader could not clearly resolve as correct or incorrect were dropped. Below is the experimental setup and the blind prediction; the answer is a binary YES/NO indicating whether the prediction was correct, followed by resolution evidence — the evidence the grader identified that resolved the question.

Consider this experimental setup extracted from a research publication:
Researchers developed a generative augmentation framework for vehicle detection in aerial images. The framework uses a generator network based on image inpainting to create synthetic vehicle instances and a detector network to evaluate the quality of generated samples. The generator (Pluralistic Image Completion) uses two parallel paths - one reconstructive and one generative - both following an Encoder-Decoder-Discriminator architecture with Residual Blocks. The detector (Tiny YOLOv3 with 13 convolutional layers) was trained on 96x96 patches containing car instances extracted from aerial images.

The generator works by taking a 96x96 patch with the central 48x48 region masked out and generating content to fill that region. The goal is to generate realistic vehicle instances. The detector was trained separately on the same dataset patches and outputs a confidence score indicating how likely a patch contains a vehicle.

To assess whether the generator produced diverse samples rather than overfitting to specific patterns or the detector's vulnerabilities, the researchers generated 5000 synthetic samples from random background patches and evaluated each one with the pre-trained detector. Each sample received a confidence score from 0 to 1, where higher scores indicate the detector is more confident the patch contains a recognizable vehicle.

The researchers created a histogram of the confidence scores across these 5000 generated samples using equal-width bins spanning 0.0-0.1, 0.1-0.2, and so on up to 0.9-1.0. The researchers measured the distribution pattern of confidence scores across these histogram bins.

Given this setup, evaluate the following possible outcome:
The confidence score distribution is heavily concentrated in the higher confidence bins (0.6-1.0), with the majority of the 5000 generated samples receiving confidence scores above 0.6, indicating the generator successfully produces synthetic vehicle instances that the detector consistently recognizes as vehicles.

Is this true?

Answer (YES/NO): NO